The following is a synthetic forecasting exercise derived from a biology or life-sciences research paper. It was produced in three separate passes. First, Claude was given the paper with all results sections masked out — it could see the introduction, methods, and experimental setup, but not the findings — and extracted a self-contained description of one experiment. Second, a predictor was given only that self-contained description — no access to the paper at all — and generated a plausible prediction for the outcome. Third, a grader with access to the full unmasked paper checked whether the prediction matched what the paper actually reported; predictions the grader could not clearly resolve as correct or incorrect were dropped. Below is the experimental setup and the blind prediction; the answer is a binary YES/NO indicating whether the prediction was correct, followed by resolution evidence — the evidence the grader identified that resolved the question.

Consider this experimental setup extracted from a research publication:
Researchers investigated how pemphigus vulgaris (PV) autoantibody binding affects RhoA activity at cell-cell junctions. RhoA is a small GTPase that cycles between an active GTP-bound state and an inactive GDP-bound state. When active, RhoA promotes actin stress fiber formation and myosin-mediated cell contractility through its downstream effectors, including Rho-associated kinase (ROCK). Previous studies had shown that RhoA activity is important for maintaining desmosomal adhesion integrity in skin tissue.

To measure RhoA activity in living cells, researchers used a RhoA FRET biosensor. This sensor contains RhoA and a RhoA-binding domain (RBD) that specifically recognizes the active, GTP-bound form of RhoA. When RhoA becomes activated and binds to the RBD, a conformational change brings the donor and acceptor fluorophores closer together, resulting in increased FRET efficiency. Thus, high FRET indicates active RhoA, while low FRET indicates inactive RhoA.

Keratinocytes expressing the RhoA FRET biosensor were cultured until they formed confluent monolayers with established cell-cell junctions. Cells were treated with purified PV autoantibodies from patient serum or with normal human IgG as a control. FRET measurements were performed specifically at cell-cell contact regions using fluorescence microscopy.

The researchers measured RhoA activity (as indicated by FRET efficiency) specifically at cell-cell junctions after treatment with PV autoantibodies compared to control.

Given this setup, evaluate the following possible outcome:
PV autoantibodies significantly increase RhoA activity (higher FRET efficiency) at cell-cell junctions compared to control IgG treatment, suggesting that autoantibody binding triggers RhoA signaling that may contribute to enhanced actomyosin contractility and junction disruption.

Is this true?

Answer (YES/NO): NO